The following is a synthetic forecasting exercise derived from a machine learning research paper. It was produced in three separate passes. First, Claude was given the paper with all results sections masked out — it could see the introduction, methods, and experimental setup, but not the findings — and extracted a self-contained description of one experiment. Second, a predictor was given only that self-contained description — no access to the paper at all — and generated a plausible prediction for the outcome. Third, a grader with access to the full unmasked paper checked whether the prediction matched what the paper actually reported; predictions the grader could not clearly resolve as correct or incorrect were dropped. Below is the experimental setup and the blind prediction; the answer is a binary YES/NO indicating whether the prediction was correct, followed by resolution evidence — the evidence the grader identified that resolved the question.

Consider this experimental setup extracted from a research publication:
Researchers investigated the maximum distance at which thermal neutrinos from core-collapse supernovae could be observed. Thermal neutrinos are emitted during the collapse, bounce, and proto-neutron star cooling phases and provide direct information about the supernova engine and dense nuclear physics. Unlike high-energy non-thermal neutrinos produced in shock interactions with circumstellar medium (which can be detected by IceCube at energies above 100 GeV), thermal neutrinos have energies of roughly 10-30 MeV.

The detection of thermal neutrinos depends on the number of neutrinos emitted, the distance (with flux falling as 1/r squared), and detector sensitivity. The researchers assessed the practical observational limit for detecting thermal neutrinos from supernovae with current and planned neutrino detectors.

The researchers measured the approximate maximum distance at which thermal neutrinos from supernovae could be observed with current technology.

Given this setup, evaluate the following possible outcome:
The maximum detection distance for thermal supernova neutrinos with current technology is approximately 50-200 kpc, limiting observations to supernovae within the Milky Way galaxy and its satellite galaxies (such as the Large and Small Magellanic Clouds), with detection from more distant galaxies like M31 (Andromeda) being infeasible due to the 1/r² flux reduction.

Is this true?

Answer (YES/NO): YES